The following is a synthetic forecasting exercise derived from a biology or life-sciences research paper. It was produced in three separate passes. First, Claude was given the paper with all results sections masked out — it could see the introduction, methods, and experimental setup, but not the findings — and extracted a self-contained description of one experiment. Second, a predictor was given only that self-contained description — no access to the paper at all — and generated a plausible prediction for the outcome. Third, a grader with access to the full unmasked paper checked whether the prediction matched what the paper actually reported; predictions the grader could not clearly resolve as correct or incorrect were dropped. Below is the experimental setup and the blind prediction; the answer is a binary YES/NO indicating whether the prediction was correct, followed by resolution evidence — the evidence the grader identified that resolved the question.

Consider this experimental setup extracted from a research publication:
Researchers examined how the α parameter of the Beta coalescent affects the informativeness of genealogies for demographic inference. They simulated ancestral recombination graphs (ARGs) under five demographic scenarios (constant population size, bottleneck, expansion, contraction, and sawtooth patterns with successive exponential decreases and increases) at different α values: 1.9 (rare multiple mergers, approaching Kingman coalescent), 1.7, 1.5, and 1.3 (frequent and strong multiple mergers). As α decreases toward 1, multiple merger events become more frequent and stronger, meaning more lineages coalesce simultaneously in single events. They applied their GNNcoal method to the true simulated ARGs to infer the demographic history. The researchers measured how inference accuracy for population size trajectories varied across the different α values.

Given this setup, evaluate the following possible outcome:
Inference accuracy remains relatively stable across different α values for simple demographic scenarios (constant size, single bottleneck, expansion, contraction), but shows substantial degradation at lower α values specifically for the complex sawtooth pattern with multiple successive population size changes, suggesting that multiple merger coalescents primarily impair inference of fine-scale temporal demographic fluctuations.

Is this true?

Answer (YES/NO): NO